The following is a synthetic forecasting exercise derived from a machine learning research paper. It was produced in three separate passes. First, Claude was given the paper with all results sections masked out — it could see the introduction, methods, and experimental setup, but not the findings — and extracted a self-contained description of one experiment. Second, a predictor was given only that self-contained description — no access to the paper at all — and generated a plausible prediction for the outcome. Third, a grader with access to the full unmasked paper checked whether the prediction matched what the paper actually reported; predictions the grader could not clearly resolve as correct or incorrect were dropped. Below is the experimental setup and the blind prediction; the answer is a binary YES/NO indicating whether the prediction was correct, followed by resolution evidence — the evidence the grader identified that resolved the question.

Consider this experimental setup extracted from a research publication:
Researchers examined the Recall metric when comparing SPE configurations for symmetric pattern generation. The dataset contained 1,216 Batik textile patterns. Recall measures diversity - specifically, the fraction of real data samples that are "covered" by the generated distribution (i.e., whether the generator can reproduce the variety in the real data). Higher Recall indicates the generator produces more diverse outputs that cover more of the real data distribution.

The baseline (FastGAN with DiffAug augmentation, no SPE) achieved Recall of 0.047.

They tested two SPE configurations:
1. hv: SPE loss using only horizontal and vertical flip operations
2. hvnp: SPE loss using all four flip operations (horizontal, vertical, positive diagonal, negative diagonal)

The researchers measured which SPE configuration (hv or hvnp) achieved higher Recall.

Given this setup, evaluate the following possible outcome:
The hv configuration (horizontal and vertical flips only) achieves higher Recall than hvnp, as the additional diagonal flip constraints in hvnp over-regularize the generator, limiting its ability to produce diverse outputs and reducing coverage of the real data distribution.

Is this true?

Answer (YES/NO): YES